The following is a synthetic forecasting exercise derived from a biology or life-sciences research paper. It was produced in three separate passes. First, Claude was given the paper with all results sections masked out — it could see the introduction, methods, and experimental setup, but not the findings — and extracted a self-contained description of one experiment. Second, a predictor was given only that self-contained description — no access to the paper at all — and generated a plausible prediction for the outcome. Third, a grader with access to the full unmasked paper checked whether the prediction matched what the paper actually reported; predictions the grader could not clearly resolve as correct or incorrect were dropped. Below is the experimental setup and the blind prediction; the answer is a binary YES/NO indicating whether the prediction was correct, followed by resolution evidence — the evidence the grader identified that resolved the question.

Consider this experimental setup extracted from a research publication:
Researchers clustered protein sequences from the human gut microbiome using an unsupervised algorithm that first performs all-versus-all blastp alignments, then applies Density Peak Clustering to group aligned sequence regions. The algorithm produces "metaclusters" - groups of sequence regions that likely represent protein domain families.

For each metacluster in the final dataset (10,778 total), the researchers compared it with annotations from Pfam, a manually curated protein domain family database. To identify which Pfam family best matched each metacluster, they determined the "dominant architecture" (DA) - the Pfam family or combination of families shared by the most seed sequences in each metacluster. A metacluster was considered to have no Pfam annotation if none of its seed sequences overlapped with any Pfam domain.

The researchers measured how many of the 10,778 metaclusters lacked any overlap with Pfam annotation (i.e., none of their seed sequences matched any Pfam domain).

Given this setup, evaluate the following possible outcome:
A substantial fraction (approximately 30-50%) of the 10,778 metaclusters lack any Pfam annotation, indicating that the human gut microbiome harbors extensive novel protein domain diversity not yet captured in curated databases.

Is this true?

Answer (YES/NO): NO